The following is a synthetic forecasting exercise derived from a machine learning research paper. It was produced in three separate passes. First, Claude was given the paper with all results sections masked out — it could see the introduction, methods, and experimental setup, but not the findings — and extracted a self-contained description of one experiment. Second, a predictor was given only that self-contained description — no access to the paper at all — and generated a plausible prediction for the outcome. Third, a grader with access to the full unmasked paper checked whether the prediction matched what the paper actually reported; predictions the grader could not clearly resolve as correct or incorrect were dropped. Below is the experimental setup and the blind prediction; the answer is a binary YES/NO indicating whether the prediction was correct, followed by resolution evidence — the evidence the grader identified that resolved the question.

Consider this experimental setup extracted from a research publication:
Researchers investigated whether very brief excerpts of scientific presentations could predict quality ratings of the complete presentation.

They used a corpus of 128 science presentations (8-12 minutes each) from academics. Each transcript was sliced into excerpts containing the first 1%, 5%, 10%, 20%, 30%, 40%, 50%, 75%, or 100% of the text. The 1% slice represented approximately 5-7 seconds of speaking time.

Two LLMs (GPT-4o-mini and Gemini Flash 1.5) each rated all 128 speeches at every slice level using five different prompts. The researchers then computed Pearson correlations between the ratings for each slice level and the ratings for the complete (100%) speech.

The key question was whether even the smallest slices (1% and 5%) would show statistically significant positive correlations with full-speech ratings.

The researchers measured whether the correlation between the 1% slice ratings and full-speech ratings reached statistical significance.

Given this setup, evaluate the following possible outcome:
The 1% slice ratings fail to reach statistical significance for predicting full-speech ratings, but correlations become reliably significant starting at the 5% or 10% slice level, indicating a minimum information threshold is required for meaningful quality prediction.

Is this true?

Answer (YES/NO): NO